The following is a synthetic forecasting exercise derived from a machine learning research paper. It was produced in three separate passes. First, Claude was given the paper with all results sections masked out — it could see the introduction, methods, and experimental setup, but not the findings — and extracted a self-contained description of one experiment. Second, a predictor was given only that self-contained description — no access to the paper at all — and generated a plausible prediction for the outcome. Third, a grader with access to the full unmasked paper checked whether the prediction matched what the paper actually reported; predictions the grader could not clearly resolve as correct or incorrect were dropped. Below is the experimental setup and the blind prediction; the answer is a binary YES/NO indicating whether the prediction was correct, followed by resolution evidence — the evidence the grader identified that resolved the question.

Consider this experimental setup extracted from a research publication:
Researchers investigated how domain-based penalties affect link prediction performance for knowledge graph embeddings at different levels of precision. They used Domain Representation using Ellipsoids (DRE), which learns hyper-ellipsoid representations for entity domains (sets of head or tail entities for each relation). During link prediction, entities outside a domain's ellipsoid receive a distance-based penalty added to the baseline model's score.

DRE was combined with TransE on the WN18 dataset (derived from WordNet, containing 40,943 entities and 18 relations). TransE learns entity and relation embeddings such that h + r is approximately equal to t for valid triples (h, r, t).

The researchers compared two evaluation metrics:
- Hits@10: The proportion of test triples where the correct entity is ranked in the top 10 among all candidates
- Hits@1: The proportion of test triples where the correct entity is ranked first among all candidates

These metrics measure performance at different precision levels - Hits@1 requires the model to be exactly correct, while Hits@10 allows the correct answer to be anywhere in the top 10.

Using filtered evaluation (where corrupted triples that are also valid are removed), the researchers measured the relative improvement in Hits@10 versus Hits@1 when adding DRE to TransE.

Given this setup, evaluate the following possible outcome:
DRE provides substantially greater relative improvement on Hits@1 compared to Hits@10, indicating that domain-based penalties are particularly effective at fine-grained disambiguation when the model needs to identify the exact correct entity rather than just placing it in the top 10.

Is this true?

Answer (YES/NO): YES